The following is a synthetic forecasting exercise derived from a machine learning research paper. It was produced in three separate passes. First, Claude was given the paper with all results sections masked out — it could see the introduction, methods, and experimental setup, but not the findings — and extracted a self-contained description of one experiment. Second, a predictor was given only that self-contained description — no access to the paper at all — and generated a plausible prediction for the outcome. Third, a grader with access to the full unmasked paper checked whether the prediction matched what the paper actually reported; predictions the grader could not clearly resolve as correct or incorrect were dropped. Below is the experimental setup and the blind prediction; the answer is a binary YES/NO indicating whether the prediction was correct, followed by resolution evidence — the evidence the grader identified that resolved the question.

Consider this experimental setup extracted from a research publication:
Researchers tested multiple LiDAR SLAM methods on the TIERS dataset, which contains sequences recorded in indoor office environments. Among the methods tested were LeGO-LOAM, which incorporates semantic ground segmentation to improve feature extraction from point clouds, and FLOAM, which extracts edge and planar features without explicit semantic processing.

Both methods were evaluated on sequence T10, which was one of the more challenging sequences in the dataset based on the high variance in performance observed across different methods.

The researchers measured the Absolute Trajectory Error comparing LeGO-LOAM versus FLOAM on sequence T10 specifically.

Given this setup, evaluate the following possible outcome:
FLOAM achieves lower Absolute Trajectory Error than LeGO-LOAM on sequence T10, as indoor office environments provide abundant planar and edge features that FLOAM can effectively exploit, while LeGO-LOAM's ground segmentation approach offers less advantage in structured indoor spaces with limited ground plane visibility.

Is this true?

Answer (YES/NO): YES